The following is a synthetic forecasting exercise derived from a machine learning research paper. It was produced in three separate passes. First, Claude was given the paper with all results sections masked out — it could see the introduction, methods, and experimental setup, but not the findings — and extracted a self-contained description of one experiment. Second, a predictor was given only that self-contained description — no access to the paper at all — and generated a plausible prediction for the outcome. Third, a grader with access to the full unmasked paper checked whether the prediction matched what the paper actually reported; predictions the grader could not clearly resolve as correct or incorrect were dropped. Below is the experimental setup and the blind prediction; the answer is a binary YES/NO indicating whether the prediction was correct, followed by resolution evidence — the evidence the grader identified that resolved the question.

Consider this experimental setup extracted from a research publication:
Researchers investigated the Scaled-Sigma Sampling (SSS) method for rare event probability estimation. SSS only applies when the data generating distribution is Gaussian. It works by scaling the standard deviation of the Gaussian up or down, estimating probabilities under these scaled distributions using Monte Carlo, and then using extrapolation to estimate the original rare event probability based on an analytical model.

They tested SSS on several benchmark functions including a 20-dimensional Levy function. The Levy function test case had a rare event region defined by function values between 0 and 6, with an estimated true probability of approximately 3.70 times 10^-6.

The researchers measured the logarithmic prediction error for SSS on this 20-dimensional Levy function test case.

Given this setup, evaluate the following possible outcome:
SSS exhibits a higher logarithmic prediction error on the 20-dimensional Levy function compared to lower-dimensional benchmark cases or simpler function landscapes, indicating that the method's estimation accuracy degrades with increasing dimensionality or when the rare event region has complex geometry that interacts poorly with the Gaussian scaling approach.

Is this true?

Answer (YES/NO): NO